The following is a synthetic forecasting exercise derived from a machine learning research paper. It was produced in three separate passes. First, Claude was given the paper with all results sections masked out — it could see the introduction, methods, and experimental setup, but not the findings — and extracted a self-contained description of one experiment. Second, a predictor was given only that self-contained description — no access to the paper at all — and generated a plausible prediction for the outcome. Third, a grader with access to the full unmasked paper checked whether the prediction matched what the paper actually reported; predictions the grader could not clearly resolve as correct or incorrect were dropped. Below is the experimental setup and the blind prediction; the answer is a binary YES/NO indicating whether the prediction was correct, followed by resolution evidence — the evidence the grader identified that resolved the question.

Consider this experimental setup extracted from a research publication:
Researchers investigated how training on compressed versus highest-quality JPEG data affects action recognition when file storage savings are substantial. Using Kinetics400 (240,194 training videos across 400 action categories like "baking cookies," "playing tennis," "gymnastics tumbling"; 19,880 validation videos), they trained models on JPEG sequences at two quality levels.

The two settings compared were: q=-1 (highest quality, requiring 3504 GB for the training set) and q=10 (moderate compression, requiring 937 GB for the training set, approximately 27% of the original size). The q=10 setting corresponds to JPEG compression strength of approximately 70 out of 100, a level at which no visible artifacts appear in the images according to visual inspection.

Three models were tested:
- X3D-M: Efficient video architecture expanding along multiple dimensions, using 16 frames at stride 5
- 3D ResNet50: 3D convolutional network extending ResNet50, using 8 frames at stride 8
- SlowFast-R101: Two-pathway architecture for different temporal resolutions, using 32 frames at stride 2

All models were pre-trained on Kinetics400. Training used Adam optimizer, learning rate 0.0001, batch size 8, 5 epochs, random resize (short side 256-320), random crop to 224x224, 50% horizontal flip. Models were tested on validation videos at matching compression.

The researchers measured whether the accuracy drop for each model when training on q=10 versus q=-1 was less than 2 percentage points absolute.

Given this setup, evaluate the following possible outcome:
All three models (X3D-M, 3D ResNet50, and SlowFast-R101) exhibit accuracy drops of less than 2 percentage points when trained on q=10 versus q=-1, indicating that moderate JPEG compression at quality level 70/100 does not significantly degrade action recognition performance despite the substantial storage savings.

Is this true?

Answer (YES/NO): YES